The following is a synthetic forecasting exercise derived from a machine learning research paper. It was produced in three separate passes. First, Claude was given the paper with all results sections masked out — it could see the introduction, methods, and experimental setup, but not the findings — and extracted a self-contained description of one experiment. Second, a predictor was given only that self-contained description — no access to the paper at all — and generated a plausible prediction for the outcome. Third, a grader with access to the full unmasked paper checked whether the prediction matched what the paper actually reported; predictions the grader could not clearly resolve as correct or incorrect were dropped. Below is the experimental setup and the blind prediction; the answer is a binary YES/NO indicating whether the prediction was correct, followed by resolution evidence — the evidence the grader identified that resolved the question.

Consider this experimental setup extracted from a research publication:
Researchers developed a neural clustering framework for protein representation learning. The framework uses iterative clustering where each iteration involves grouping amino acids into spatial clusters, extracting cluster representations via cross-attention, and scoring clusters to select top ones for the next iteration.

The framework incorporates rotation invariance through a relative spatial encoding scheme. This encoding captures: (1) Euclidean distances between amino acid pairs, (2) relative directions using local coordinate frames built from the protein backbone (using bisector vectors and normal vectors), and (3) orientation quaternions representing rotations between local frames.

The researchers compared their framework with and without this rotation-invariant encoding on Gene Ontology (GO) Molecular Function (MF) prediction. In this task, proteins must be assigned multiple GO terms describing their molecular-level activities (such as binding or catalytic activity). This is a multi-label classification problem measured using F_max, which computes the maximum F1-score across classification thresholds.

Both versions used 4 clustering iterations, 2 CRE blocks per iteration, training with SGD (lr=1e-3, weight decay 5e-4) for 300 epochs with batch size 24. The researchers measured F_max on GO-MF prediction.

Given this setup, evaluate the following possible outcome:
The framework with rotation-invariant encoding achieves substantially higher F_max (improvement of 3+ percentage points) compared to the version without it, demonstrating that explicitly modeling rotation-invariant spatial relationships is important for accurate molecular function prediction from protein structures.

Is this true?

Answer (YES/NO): YES